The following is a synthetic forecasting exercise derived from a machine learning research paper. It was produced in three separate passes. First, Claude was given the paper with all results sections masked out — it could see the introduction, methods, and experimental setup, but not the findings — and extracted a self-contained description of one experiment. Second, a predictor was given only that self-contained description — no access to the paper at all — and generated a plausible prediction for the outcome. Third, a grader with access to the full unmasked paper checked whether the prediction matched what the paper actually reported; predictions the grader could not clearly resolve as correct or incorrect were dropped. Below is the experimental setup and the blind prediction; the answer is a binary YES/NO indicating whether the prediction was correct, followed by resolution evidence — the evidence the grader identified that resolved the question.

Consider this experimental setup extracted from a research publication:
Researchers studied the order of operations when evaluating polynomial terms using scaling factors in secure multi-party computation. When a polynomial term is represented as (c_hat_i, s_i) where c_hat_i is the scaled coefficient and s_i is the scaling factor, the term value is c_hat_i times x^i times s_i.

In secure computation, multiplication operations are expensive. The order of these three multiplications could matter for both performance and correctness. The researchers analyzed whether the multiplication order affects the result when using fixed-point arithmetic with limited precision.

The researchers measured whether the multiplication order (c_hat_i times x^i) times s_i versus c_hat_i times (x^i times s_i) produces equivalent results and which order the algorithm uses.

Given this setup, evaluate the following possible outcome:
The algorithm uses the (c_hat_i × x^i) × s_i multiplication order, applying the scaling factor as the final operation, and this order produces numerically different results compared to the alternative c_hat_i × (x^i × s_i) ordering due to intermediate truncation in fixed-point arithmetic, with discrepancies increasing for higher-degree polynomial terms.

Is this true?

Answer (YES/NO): NO